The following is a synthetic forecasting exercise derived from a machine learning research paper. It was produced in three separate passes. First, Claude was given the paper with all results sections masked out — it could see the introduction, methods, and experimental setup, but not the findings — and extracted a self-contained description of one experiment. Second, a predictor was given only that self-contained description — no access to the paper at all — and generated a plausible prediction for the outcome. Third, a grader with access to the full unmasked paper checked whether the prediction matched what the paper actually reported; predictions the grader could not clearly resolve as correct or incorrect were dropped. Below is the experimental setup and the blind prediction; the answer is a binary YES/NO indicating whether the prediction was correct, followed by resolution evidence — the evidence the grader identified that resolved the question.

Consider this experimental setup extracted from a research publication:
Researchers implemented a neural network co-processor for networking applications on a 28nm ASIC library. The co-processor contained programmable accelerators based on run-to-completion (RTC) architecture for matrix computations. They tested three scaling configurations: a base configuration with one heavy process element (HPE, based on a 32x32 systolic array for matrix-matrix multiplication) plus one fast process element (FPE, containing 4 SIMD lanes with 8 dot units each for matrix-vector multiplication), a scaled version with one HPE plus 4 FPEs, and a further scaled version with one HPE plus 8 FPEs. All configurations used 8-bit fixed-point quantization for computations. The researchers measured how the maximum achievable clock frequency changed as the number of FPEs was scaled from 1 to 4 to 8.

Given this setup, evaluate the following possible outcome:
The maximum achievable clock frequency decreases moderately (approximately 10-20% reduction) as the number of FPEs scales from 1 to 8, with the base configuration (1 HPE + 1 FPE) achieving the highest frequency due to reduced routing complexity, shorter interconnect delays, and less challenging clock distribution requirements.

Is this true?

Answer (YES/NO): NO